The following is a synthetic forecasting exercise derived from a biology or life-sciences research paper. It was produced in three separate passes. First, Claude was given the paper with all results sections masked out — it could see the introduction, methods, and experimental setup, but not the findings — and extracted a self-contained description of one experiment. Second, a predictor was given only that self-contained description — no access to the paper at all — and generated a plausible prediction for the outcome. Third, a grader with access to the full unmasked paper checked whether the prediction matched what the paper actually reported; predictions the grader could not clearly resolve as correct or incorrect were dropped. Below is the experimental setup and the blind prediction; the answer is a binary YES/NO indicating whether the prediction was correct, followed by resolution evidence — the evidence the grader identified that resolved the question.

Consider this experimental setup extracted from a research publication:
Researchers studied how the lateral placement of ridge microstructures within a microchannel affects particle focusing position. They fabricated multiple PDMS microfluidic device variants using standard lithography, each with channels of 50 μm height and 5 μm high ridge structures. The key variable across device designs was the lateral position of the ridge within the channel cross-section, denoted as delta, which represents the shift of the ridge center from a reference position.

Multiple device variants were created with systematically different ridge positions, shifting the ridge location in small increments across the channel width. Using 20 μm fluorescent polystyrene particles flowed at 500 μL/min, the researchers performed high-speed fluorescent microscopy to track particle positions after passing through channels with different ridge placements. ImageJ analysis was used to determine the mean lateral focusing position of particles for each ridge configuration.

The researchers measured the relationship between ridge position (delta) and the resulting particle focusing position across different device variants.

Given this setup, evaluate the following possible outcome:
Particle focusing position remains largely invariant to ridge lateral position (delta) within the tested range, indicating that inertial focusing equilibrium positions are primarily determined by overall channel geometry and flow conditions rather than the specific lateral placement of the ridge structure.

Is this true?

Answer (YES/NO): NO